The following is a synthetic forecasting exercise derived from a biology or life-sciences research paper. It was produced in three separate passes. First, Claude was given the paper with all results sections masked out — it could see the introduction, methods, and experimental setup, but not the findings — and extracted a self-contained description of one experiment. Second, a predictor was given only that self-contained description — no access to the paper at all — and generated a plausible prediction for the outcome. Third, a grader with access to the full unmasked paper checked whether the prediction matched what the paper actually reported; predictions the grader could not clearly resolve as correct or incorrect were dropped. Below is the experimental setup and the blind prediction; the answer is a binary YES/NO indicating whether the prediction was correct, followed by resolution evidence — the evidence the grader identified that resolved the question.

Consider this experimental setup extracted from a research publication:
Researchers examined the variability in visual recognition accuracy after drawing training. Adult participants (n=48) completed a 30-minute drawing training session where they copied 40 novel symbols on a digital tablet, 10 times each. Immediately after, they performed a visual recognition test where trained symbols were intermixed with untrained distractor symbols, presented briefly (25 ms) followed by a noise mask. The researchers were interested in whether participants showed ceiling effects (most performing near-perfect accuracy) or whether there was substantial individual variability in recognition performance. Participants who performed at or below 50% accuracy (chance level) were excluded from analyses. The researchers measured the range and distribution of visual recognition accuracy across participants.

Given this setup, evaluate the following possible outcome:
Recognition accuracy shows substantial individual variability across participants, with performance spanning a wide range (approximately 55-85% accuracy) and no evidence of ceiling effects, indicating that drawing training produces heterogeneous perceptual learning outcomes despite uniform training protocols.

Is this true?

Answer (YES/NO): NO